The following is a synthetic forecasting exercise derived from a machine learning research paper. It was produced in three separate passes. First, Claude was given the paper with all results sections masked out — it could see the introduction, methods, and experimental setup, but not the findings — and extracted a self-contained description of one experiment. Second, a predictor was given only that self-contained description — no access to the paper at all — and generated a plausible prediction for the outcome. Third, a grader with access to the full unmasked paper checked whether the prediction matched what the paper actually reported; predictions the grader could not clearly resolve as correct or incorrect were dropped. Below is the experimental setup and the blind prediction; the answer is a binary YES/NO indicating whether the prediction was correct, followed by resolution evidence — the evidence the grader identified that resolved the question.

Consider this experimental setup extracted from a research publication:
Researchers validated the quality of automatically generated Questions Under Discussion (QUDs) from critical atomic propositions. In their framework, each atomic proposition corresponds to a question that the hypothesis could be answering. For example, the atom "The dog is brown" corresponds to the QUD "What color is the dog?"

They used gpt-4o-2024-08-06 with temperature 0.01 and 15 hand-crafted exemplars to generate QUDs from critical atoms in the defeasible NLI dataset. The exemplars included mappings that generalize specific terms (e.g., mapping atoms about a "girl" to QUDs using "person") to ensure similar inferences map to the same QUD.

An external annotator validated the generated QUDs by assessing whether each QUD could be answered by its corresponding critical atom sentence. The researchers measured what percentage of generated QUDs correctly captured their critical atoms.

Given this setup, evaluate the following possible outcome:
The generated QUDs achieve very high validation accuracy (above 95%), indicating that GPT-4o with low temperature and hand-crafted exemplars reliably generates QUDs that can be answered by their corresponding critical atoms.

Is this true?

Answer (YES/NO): NO